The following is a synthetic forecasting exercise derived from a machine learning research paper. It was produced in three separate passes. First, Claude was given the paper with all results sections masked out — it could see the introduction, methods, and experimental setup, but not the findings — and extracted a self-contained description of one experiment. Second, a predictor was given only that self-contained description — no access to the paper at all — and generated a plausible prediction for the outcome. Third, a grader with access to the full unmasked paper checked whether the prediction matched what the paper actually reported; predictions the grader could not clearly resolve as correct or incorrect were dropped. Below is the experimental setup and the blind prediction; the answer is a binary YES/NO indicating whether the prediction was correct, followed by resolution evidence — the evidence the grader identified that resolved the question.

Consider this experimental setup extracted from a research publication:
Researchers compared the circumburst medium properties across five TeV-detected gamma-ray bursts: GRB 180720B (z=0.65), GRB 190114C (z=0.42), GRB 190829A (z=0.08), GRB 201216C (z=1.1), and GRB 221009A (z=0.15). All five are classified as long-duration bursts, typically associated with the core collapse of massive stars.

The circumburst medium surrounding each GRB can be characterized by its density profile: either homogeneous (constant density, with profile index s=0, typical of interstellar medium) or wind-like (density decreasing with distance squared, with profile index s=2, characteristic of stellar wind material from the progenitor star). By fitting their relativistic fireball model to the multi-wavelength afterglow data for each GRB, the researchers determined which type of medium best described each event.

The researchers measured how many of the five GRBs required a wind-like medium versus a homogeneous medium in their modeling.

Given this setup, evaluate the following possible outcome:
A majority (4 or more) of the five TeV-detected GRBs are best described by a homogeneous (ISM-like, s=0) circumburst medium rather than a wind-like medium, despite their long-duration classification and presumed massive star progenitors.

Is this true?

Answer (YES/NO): YES